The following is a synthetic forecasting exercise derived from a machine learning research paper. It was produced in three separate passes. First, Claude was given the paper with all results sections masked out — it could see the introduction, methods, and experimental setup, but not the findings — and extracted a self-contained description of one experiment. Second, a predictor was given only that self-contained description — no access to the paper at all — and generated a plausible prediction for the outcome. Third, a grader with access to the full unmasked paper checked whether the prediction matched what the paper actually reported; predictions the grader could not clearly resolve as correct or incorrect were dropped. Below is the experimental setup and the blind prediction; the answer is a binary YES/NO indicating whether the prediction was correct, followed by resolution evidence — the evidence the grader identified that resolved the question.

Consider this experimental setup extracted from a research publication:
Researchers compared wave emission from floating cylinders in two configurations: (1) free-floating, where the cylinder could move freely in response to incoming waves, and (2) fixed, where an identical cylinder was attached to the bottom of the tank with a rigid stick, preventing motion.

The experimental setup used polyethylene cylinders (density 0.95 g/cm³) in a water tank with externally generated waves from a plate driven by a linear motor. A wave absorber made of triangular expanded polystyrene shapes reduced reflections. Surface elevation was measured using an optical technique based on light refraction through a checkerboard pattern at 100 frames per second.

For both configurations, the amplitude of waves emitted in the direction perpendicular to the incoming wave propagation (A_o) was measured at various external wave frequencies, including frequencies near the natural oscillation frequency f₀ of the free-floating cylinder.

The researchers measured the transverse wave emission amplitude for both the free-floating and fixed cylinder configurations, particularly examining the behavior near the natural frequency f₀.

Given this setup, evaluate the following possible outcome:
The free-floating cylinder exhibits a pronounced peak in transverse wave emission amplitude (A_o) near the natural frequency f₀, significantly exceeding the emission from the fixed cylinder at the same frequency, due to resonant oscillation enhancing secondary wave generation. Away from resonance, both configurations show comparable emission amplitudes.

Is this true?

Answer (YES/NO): NO